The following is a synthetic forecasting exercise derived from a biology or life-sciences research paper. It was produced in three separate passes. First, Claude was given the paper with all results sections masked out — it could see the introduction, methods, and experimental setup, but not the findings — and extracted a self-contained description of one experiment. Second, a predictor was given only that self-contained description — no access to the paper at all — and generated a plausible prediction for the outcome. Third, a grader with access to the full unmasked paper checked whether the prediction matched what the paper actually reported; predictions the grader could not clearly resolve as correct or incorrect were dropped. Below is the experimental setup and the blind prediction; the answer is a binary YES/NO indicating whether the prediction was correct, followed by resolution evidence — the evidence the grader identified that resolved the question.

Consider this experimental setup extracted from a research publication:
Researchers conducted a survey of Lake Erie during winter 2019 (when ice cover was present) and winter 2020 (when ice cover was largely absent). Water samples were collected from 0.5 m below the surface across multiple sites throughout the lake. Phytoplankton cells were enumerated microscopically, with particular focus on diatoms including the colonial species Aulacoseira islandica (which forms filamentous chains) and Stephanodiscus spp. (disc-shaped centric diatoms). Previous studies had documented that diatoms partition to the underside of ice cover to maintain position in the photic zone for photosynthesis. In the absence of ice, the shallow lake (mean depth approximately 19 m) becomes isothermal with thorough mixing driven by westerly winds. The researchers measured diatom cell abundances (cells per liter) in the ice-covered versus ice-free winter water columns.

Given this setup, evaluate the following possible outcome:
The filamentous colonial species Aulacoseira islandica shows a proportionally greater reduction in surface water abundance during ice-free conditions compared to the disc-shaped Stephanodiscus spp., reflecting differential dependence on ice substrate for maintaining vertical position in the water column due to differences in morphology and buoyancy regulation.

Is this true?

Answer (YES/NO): NO